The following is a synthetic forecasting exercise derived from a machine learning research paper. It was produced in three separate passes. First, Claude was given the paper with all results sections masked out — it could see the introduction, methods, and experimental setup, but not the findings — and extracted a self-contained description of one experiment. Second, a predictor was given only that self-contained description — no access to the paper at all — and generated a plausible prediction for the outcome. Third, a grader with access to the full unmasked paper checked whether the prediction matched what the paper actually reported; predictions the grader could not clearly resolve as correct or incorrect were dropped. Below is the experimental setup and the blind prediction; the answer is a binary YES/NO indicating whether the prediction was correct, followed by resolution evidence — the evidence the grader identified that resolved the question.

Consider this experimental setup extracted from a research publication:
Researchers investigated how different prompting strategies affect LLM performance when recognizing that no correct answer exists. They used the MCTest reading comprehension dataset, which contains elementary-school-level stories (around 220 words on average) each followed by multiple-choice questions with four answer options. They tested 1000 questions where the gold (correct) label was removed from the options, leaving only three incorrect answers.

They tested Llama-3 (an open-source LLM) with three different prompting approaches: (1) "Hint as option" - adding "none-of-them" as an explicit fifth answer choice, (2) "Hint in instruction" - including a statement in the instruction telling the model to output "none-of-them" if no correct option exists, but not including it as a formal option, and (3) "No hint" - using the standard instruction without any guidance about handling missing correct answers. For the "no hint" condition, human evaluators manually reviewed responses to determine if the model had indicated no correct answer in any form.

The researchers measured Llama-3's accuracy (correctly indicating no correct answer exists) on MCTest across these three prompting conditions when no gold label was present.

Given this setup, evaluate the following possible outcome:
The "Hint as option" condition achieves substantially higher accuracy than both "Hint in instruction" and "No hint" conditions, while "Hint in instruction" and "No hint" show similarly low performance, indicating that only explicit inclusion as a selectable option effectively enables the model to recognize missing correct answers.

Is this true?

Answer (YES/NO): NO